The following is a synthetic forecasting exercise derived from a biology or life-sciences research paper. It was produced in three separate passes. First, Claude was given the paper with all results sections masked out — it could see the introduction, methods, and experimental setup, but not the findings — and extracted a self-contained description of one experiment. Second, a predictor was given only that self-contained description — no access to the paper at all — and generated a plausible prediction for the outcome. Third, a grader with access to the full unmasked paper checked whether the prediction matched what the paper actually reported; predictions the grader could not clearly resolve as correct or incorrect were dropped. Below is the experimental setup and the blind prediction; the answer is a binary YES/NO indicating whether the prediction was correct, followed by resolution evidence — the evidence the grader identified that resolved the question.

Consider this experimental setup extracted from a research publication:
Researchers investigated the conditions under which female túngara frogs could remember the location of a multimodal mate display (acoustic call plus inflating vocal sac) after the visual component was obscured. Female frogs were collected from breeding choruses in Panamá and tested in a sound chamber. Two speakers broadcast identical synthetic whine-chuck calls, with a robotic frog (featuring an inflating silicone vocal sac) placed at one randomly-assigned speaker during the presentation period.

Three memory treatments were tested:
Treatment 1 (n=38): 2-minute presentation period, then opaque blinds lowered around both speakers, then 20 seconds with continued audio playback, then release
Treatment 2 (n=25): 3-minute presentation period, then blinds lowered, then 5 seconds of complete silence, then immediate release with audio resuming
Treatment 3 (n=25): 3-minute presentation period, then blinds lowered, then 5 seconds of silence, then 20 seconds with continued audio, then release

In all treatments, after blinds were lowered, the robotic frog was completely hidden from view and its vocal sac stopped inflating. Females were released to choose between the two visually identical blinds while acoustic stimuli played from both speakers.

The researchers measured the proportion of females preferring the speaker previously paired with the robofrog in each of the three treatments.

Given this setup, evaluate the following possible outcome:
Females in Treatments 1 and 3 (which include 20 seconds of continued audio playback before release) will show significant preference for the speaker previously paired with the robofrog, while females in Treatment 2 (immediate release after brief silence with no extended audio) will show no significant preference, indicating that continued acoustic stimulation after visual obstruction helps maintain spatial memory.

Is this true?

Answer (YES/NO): NO